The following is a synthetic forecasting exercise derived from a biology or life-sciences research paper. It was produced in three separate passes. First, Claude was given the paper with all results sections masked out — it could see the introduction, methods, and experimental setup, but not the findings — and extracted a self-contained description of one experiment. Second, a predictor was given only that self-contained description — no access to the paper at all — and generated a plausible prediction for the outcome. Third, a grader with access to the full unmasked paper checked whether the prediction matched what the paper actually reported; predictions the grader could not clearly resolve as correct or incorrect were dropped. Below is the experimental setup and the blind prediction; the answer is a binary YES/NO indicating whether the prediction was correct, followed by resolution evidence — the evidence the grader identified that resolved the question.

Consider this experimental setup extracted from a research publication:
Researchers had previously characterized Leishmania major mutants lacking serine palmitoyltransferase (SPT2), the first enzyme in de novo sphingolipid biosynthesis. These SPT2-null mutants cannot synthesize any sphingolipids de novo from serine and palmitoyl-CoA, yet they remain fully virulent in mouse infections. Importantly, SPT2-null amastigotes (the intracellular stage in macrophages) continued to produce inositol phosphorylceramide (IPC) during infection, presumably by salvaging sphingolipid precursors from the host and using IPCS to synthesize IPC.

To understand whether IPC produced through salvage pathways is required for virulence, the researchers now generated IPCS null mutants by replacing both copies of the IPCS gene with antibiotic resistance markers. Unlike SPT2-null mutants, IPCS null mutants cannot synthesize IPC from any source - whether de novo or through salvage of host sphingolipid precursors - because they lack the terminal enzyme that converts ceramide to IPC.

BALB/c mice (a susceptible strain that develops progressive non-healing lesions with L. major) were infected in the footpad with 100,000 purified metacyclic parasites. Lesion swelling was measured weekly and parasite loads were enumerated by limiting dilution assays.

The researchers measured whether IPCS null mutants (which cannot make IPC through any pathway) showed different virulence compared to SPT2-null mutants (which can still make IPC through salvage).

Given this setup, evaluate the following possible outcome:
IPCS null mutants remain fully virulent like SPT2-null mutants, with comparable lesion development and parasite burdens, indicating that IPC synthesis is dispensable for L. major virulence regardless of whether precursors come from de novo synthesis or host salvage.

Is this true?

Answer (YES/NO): NO